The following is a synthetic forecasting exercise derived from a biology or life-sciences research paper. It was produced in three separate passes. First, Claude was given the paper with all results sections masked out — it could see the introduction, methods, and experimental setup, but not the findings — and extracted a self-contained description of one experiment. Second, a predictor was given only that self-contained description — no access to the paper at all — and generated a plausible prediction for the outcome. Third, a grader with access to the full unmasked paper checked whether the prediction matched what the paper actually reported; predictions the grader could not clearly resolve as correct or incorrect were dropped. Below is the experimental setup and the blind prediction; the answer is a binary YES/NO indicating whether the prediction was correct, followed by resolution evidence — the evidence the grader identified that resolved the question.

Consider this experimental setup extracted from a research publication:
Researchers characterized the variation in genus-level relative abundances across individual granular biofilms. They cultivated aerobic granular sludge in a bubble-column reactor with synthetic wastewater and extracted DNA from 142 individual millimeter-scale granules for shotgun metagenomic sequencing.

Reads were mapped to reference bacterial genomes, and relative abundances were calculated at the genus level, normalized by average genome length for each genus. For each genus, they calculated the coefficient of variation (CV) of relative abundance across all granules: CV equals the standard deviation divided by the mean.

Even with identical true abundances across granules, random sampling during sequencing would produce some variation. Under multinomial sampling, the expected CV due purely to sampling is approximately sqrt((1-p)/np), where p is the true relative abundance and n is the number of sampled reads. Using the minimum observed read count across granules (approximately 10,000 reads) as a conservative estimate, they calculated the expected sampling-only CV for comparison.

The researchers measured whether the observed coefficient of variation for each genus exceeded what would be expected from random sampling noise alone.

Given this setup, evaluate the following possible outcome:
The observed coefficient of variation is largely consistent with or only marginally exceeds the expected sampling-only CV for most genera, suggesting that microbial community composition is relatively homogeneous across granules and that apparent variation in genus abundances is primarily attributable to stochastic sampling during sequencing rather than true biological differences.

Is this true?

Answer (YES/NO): NO